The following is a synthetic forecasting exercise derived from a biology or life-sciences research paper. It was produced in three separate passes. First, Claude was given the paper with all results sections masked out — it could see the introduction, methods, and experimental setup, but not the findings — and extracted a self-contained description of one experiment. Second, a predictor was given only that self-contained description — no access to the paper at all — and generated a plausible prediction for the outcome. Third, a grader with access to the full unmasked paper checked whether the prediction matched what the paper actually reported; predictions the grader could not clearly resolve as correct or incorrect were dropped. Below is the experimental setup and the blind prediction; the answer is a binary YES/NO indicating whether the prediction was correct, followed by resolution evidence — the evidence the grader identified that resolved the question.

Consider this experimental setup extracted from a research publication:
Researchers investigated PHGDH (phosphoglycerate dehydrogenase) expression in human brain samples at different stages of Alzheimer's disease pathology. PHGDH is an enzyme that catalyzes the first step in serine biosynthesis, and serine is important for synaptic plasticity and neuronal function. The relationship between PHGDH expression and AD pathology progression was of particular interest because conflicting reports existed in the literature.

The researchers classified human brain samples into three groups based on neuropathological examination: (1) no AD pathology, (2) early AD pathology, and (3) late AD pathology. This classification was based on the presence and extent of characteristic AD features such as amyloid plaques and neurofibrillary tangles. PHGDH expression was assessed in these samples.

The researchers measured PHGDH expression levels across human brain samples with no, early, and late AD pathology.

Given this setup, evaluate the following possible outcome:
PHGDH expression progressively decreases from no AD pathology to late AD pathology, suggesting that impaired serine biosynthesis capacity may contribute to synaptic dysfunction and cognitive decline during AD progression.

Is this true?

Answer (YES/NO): NO